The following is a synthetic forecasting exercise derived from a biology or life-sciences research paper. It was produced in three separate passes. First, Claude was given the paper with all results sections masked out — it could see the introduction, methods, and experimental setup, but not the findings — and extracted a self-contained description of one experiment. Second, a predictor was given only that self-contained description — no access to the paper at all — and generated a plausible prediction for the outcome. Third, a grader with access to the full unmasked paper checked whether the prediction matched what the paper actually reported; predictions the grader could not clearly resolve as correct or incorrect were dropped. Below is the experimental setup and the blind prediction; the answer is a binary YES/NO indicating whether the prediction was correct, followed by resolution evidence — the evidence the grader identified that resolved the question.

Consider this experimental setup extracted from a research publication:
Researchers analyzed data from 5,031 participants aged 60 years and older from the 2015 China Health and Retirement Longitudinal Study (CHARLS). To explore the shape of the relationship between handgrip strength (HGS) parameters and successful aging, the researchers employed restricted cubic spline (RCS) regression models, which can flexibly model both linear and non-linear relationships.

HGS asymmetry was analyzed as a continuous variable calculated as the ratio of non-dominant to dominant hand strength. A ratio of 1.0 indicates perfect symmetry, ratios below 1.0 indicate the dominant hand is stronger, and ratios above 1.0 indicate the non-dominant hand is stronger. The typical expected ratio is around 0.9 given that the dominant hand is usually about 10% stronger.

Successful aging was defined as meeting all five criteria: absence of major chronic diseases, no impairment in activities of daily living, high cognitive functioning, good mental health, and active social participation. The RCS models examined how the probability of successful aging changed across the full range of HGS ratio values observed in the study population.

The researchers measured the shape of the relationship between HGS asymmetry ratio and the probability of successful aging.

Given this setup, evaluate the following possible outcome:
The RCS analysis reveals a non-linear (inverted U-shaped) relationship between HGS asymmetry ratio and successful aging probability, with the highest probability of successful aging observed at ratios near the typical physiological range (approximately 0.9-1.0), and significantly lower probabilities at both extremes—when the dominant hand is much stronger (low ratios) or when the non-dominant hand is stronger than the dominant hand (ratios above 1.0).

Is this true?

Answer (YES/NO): NO